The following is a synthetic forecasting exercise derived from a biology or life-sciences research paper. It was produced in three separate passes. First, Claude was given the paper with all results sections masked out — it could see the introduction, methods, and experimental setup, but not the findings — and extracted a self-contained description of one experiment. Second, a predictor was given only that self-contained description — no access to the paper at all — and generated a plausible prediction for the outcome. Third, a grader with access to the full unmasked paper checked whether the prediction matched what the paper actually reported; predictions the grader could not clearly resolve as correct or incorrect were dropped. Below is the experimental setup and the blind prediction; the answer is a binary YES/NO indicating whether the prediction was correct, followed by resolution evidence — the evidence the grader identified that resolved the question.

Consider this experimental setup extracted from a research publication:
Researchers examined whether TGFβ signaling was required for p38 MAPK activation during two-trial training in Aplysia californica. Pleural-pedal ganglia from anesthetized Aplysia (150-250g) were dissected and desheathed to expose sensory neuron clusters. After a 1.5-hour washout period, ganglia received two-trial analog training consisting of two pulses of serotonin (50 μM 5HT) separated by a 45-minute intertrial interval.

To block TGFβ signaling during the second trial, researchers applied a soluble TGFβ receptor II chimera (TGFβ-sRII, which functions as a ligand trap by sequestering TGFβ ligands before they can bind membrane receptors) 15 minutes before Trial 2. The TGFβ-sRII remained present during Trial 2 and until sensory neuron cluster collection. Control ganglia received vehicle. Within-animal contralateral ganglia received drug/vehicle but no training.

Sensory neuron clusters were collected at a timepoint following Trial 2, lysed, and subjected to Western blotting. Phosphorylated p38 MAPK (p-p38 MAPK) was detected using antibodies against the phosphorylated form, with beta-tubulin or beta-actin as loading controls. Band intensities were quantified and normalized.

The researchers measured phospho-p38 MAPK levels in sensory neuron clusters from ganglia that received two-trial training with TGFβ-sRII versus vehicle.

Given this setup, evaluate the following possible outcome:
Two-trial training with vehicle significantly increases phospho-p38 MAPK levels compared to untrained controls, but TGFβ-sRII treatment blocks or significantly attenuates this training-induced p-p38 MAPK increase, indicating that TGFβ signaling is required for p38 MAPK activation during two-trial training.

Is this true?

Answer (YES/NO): YES